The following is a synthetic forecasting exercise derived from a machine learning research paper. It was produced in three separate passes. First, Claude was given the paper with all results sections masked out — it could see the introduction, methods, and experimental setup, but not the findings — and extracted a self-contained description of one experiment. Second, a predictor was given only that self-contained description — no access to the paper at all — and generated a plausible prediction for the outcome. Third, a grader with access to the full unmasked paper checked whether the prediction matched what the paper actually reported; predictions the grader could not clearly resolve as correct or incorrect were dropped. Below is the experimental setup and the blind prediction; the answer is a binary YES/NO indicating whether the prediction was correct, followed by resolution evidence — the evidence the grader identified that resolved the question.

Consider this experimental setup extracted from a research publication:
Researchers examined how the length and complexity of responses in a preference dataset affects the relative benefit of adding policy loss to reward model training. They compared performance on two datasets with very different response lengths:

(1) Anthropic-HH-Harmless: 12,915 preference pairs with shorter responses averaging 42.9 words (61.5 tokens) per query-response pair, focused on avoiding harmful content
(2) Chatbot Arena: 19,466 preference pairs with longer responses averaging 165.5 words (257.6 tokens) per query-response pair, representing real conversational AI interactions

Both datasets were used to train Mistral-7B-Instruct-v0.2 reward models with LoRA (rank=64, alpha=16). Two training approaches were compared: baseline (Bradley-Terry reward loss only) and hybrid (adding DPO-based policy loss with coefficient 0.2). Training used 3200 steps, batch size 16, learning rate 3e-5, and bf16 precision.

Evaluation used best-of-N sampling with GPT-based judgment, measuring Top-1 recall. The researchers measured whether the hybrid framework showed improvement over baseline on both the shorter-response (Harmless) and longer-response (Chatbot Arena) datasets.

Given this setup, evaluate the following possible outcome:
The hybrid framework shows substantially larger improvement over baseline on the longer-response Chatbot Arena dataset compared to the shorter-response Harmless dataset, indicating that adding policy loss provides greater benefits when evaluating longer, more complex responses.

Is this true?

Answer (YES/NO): NO